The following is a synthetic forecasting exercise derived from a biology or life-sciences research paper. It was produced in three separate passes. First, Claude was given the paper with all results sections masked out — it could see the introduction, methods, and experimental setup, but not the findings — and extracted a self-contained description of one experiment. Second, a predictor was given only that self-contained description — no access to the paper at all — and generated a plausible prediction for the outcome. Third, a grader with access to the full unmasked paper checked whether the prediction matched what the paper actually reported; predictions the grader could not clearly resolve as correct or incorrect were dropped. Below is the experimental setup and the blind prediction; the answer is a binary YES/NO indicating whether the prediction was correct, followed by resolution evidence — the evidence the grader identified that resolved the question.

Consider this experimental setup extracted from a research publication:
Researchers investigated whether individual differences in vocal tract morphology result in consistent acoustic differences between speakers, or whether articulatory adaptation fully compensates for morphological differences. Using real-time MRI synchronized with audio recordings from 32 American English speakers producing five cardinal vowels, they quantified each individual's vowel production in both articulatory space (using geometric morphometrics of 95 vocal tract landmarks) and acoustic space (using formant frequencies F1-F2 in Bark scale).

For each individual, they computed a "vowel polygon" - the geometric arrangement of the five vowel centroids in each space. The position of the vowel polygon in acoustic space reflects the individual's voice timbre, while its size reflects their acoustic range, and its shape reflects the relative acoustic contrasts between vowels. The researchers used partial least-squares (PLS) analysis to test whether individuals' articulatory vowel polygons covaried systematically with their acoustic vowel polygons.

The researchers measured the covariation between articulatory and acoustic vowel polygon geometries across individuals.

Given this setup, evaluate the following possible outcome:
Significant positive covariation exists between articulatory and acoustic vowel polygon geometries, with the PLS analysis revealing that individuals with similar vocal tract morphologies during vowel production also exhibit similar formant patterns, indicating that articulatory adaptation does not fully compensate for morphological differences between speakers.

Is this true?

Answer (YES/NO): YES